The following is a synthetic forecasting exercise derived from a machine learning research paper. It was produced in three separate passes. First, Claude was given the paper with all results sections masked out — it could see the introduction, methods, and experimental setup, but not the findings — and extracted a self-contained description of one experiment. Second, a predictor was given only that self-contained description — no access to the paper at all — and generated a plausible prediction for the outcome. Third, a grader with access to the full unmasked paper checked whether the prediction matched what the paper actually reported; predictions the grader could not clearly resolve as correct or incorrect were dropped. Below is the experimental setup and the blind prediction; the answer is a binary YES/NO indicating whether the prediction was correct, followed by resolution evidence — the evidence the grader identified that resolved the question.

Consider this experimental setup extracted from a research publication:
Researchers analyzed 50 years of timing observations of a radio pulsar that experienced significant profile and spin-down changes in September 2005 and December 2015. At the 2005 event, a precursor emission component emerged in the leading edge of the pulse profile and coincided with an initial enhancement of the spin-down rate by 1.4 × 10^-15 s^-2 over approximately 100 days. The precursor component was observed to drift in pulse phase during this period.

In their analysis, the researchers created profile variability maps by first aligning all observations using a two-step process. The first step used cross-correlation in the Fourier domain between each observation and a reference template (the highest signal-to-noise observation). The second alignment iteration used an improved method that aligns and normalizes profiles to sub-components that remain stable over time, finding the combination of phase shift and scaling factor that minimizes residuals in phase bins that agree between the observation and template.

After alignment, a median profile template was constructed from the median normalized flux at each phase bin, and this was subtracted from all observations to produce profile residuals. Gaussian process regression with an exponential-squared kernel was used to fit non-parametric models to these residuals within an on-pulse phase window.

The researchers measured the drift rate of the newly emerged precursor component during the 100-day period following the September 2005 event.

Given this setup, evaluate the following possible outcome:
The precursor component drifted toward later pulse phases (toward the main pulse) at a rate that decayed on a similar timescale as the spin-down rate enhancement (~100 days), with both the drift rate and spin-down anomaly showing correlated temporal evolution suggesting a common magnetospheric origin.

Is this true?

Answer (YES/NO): NO